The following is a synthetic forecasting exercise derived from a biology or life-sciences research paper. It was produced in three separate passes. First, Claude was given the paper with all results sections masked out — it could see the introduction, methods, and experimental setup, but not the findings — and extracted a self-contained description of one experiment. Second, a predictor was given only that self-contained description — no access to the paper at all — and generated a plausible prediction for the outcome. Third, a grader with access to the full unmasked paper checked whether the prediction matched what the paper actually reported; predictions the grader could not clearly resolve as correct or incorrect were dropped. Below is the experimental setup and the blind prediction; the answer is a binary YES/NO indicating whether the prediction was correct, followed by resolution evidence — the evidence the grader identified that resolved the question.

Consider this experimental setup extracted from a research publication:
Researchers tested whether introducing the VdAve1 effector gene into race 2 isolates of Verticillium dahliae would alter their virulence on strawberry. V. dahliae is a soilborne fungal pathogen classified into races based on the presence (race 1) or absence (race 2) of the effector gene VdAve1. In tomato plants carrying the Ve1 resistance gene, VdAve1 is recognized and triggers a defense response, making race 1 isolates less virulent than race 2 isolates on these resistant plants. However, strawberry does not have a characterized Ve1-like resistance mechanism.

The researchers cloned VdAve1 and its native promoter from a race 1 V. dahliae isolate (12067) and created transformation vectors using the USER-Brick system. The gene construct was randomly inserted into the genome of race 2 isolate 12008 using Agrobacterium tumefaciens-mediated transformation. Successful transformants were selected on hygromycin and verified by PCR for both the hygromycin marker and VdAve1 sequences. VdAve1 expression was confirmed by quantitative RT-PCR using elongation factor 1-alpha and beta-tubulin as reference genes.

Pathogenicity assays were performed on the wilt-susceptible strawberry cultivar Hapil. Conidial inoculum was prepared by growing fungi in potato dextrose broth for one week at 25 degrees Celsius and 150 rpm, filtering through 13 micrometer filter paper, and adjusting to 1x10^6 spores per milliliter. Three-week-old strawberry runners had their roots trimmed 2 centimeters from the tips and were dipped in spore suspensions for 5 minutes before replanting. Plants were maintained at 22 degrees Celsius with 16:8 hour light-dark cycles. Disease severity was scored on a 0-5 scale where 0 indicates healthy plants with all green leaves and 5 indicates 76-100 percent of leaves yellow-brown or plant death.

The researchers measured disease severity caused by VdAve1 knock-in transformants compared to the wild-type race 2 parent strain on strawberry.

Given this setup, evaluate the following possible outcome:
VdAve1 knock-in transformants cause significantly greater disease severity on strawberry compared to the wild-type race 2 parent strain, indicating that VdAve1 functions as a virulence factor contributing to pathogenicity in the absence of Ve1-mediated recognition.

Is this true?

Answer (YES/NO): NO